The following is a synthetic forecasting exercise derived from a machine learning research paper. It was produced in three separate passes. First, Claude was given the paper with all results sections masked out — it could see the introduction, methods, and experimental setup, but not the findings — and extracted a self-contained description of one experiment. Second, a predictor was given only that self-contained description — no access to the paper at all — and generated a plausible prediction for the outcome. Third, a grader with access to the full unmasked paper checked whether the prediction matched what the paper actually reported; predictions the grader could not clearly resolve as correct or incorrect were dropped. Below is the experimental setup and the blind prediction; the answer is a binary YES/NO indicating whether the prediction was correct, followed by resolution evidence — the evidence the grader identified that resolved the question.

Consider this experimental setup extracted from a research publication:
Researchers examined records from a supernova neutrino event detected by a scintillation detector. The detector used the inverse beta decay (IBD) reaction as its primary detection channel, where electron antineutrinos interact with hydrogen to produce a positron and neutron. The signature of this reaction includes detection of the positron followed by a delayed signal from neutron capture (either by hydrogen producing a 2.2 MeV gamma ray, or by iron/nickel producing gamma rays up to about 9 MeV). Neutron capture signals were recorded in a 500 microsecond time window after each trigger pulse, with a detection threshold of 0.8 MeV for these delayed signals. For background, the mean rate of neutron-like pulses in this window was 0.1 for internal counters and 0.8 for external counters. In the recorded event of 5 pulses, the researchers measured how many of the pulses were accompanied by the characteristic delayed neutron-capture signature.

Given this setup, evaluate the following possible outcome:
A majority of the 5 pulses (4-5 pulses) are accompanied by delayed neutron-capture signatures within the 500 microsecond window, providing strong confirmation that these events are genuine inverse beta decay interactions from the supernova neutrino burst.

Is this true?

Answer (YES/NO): NO